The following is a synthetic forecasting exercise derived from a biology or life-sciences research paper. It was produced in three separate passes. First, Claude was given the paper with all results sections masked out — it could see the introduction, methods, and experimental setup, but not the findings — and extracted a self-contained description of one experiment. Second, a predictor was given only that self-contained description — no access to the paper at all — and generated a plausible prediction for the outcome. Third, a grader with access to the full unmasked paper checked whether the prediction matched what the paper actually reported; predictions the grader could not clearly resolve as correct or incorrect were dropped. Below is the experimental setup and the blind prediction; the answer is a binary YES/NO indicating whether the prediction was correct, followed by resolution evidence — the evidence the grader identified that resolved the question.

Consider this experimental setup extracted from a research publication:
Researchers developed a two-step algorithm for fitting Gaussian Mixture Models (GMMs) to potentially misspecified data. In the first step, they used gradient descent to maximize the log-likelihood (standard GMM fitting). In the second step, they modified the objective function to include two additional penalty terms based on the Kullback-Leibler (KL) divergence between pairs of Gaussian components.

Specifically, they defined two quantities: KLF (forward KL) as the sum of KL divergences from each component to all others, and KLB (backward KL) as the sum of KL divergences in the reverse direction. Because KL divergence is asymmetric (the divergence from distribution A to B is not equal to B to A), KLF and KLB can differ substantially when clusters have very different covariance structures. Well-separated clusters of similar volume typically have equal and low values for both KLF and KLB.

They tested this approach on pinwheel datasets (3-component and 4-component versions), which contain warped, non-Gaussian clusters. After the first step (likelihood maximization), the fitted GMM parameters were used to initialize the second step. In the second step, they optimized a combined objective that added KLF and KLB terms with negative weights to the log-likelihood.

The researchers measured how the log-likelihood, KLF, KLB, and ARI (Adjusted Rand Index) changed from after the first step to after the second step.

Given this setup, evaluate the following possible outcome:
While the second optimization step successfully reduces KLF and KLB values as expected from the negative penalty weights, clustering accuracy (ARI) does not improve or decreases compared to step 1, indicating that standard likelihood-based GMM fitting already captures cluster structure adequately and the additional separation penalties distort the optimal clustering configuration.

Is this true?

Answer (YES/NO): NO